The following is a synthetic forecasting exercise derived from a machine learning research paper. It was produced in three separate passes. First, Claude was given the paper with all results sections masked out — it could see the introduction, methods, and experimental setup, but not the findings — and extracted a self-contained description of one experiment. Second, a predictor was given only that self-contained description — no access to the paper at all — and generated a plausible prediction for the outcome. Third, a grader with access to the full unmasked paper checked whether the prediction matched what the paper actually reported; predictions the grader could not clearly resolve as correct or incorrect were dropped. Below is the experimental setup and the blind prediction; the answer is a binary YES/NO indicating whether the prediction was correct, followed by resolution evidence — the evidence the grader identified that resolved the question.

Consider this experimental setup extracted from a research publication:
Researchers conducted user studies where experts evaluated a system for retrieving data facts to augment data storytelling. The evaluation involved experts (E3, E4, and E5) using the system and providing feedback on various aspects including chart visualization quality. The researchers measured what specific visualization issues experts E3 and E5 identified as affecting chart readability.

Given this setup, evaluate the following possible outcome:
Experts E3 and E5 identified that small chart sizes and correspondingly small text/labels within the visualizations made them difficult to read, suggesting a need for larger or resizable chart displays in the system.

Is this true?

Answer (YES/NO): NO